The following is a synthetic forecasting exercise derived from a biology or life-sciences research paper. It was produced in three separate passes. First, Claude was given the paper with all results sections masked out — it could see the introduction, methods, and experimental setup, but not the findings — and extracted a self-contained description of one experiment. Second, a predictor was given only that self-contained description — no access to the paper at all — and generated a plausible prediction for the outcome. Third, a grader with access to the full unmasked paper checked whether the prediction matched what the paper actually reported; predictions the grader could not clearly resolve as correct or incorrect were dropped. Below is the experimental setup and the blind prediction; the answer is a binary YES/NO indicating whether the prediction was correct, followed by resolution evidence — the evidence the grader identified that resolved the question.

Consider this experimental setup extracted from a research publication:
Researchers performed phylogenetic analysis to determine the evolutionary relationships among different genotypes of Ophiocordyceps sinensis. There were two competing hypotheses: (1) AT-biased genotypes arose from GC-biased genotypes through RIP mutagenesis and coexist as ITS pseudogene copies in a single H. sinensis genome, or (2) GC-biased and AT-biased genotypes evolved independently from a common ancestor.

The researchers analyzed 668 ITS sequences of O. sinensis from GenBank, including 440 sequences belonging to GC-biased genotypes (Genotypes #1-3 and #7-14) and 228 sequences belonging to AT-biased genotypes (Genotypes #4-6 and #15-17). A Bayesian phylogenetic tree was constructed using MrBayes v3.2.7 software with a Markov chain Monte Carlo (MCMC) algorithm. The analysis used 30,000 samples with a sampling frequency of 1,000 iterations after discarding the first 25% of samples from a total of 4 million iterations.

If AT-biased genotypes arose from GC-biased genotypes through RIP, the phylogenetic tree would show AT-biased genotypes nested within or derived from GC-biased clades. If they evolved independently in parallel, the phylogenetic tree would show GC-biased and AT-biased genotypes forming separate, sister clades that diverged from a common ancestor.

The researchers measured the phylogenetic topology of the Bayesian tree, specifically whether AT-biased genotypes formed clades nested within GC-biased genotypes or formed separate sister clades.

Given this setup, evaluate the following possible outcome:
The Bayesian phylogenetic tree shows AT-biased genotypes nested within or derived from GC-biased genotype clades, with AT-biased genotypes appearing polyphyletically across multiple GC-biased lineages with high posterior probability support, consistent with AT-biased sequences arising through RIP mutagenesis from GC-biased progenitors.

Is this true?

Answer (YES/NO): NO